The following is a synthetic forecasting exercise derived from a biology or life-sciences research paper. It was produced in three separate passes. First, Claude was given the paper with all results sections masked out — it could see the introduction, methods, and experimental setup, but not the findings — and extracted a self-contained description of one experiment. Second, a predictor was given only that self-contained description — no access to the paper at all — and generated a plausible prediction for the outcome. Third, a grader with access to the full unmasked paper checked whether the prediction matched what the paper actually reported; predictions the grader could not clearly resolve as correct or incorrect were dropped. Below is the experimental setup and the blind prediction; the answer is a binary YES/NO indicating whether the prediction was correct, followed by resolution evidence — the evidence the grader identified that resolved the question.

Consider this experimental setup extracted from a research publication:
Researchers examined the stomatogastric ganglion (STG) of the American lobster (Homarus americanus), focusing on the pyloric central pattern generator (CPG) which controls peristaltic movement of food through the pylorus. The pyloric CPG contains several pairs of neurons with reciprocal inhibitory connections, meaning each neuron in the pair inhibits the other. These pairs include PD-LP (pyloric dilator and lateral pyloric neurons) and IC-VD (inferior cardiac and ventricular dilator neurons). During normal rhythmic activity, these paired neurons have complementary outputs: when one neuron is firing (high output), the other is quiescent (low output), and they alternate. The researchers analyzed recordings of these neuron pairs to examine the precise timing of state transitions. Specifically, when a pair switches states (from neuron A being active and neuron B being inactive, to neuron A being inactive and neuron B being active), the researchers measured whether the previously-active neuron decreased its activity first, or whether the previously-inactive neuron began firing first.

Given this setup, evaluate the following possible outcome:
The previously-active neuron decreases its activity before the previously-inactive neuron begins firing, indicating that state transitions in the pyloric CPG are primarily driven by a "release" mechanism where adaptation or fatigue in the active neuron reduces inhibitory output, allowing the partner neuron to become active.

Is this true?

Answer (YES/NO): YES